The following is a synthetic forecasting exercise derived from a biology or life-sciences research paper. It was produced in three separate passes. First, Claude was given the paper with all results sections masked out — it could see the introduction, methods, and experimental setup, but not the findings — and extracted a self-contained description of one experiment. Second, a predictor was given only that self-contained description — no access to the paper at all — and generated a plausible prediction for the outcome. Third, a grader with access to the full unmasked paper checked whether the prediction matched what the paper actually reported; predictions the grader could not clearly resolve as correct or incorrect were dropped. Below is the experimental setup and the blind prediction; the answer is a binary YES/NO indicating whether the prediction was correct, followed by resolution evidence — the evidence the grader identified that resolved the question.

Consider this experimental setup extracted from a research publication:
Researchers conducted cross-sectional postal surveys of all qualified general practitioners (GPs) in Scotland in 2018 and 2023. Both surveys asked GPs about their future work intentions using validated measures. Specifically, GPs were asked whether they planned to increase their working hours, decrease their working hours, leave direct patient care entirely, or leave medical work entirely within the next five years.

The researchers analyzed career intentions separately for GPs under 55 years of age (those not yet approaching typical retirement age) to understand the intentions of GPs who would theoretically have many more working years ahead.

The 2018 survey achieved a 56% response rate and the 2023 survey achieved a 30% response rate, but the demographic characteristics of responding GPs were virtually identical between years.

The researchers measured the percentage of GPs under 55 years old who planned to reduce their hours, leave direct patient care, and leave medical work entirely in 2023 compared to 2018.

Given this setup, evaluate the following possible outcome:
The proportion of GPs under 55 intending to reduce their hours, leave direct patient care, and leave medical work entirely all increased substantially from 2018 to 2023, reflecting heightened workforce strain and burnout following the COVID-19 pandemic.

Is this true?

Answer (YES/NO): NO